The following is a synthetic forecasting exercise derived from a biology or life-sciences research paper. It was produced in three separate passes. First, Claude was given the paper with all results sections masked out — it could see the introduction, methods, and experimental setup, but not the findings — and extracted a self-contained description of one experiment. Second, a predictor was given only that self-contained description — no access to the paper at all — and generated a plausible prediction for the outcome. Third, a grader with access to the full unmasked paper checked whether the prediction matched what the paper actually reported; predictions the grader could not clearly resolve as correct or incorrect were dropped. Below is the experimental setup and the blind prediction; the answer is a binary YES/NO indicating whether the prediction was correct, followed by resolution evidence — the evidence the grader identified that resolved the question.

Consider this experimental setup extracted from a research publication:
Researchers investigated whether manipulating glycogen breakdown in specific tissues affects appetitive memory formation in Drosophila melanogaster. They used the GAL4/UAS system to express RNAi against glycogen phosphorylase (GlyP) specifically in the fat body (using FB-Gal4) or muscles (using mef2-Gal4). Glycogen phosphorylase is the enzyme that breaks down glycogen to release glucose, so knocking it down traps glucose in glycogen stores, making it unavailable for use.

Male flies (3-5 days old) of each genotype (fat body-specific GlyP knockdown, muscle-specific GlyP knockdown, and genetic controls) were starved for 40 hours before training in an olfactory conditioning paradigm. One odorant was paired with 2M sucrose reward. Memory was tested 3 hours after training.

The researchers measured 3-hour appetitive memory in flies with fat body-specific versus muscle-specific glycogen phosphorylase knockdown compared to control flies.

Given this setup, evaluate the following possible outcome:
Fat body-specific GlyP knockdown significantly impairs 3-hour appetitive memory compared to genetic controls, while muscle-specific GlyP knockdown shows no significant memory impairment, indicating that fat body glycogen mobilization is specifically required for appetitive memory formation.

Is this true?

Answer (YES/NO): NO